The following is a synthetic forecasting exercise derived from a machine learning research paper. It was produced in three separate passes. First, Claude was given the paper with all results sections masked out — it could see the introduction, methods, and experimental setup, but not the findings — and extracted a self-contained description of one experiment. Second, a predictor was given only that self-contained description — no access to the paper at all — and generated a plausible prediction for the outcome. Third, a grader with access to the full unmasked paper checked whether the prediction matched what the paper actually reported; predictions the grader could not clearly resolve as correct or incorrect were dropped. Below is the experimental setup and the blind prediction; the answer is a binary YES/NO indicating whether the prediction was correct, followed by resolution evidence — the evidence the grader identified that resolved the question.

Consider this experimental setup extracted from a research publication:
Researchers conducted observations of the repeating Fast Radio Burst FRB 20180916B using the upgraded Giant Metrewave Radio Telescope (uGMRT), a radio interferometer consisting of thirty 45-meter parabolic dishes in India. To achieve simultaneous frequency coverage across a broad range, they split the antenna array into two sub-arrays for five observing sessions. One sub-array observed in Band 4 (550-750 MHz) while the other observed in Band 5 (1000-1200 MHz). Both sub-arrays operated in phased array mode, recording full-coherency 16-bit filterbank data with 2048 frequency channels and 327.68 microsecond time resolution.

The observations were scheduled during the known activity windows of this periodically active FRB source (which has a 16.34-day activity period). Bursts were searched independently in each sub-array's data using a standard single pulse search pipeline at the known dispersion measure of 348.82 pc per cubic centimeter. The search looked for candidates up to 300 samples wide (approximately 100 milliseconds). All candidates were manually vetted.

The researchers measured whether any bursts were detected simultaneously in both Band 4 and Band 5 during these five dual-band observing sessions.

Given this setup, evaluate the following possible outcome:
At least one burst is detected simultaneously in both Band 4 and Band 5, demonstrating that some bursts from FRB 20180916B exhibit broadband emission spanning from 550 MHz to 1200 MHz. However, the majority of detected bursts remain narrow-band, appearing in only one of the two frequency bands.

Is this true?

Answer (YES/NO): YES